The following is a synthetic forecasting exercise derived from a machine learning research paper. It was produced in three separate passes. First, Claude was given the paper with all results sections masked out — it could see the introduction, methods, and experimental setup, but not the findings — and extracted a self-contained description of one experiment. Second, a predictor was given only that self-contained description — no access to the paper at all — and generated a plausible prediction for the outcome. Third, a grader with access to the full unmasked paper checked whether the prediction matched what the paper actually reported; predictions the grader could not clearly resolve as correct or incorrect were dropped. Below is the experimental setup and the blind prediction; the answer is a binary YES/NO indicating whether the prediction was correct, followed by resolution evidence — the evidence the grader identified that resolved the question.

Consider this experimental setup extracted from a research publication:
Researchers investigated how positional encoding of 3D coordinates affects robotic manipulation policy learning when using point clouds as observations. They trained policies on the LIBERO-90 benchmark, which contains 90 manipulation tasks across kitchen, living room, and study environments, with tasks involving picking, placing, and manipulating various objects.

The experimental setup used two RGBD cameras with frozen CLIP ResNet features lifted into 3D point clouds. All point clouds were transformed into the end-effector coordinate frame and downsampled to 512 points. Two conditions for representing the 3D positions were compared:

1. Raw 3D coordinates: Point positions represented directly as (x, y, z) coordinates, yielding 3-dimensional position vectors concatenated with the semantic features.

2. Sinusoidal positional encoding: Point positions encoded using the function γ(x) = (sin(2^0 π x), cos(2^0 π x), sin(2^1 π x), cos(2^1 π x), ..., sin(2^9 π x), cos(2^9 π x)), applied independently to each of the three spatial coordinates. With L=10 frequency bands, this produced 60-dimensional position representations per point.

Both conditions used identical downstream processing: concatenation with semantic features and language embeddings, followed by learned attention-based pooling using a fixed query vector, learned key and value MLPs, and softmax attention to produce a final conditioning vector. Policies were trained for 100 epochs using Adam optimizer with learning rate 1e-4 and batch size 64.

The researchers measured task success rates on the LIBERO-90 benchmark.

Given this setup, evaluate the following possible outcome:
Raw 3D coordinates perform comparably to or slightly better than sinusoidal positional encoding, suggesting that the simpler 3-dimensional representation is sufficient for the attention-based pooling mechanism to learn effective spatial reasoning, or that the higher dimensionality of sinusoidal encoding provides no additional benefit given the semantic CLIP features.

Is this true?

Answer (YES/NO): NO